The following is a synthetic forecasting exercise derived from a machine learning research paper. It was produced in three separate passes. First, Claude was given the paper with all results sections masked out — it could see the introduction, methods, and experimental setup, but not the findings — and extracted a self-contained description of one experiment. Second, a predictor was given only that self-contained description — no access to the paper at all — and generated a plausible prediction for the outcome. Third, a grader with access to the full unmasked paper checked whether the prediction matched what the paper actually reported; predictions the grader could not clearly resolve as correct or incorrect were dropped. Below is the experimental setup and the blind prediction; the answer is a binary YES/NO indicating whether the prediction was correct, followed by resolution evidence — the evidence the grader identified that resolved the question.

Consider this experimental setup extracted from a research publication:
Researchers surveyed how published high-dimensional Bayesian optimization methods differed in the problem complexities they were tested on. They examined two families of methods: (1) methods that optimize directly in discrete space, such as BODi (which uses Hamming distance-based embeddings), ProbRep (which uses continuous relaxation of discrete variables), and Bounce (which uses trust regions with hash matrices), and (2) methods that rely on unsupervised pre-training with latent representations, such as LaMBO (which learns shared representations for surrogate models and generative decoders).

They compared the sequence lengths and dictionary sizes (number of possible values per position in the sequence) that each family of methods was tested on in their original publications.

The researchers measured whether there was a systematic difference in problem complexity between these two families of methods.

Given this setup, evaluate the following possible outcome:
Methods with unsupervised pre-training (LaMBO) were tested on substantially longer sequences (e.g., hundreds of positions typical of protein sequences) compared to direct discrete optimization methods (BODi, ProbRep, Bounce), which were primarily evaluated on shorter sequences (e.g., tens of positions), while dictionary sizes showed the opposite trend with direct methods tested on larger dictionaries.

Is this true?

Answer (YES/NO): NO